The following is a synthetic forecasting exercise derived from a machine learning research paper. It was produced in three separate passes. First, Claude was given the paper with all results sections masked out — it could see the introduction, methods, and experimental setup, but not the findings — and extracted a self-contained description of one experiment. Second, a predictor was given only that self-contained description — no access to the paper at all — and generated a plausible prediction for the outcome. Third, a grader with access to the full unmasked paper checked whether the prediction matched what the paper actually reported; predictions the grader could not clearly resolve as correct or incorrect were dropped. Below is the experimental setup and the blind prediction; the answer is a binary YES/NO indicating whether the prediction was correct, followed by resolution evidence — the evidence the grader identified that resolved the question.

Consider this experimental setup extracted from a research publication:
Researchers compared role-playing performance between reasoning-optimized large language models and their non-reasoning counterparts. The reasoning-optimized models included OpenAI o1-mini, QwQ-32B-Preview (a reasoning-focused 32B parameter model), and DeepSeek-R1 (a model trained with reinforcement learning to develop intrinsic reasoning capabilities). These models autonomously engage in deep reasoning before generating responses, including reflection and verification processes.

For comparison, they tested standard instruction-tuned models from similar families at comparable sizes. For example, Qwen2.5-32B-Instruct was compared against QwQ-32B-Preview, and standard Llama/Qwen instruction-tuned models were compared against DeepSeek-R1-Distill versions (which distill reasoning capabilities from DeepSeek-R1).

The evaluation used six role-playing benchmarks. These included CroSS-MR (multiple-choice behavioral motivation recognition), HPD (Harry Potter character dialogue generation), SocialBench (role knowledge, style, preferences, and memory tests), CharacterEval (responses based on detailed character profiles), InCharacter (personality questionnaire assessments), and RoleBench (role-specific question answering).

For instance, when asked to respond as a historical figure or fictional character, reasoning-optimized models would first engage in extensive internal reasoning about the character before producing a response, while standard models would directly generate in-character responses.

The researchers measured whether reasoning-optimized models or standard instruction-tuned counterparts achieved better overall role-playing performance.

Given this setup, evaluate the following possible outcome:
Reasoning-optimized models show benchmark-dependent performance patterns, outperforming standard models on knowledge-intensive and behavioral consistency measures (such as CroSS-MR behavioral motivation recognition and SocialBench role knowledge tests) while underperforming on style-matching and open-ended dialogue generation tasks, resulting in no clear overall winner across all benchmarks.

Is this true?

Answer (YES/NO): NO